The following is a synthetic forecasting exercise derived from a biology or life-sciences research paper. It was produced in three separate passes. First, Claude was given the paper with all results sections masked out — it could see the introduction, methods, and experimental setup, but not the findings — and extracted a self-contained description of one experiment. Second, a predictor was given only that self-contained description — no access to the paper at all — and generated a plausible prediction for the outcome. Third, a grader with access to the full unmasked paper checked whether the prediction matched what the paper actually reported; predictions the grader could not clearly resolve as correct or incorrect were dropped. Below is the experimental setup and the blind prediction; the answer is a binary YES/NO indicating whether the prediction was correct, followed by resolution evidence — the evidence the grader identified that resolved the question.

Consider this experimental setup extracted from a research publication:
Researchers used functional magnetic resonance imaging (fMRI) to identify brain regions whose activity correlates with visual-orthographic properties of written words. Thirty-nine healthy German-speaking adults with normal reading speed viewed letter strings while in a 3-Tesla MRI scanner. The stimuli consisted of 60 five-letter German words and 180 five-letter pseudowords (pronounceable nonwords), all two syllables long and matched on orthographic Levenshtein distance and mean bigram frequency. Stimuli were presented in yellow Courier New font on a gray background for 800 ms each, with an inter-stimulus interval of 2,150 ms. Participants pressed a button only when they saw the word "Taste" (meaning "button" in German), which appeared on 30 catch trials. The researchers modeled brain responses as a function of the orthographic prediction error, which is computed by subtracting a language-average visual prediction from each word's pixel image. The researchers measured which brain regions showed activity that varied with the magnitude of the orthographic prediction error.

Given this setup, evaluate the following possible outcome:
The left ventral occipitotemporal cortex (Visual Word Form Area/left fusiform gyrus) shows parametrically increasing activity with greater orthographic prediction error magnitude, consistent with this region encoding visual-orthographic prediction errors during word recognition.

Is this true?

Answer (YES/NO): NO